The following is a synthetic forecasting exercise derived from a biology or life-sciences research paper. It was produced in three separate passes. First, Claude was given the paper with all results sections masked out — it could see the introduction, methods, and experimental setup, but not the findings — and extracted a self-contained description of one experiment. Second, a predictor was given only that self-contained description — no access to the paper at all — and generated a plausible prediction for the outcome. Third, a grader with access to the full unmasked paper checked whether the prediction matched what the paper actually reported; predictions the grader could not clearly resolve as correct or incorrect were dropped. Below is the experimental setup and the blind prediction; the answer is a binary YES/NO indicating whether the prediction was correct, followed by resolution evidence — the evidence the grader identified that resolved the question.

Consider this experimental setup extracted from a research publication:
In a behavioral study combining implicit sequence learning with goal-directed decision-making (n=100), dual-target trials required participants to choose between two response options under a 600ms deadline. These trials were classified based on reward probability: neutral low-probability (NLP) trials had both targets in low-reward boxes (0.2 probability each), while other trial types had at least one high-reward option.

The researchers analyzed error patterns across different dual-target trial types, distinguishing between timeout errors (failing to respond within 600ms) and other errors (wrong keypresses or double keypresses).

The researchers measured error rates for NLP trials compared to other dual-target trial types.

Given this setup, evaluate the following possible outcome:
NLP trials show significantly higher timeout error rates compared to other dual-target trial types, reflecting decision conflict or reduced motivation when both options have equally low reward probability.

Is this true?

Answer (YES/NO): YES